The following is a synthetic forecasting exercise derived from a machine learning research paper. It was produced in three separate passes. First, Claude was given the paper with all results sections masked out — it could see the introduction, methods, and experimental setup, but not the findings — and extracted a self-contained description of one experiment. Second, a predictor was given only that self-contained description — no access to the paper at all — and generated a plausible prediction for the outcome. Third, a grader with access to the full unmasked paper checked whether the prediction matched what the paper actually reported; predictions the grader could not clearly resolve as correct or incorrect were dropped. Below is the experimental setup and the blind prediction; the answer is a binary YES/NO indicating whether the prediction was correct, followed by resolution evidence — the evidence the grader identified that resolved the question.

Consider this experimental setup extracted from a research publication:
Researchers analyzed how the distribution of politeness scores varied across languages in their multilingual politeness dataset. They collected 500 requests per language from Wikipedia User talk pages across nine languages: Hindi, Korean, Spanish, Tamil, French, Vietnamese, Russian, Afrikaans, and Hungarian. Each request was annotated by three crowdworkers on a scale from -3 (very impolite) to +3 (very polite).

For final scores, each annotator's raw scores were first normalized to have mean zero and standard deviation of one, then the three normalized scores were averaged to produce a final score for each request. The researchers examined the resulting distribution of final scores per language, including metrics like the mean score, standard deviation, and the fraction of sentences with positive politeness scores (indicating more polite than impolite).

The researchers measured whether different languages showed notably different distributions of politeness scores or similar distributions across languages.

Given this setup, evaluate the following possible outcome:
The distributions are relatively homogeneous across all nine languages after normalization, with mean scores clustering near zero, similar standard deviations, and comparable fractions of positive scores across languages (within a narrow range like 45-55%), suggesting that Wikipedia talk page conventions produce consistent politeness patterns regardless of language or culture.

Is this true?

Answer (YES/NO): NO